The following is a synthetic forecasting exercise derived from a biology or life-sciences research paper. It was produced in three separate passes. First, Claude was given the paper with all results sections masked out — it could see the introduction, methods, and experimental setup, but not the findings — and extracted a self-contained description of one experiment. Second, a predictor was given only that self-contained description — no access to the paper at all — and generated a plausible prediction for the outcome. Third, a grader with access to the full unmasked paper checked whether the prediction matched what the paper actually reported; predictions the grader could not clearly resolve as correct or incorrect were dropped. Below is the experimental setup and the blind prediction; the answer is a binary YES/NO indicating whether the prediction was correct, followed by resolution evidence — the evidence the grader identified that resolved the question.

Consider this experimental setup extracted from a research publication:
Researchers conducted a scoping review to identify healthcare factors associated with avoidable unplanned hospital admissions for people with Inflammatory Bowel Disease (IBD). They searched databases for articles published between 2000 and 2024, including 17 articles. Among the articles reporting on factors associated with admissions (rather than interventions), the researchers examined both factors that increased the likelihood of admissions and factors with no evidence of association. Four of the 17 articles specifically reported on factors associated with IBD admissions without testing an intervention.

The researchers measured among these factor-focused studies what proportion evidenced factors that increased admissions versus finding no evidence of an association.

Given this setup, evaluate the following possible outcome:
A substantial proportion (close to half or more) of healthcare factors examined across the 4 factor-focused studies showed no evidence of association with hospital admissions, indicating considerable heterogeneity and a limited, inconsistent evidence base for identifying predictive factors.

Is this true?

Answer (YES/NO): NO